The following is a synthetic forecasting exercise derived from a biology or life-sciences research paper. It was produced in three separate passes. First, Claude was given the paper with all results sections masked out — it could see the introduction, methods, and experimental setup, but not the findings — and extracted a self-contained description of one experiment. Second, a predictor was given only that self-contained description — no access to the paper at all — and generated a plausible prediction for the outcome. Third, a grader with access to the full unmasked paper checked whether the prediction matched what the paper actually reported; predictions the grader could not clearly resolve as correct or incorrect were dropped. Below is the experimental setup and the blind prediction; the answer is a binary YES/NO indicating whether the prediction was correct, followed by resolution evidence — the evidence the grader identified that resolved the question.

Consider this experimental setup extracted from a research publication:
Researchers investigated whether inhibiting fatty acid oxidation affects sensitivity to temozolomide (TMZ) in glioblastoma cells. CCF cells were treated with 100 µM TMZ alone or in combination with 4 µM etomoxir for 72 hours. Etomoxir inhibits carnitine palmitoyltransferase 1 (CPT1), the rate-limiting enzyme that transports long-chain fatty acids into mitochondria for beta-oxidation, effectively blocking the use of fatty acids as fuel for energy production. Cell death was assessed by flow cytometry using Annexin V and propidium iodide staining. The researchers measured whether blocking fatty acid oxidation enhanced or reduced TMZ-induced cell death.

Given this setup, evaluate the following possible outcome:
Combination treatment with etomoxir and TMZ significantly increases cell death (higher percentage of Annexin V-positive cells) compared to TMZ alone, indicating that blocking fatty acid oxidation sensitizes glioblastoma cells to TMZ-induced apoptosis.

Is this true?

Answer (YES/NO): NO